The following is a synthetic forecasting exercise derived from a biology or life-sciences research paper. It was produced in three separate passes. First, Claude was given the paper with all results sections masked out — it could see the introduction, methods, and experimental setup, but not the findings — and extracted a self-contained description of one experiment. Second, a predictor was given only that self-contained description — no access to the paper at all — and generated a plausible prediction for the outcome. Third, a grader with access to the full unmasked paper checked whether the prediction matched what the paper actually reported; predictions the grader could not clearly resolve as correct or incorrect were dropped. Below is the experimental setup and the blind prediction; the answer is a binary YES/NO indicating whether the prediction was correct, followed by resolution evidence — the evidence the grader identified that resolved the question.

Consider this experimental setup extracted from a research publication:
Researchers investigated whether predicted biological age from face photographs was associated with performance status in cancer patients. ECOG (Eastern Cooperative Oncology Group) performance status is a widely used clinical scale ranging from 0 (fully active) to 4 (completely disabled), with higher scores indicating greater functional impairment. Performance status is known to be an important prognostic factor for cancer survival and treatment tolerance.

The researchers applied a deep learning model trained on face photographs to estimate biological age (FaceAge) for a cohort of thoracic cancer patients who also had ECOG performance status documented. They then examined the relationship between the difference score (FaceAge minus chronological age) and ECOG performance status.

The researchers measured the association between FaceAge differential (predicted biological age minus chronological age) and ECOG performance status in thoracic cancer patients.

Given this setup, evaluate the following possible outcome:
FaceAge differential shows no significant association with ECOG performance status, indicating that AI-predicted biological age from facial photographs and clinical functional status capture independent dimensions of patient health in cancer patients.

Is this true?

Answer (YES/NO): YES